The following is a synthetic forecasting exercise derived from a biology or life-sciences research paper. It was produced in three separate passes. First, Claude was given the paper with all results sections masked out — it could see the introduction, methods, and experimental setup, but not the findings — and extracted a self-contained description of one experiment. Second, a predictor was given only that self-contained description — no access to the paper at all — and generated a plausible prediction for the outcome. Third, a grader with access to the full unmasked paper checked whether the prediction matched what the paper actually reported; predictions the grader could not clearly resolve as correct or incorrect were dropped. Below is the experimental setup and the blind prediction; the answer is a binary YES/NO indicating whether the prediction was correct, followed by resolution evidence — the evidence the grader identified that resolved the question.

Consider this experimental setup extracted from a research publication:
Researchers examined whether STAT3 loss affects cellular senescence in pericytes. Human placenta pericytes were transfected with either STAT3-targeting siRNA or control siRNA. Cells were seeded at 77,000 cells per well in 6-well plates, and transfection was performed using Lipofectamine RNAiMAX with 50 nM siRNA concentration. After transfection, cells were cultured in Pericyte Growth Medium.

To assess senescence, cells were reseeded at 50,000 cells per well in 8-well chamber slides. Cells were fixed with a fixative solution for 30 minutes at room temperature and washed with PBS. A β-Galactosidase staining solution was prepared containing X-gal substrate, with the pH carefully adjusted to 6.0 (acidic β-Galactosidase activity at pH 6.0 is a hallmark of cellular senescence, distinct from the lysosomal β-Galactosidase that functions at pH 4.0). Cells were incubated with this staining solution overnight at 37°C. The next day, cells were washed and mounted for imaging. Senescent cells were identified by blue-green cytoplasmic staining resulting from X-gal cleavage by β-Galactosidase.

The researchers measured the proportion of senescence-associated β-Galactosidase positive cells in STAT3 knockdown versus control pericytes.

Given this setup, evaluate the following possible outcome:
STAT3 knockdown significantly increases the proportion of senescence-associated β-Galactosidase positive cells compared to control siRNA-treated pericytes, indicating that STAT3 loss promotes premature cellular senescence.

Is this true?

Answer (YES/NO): YES